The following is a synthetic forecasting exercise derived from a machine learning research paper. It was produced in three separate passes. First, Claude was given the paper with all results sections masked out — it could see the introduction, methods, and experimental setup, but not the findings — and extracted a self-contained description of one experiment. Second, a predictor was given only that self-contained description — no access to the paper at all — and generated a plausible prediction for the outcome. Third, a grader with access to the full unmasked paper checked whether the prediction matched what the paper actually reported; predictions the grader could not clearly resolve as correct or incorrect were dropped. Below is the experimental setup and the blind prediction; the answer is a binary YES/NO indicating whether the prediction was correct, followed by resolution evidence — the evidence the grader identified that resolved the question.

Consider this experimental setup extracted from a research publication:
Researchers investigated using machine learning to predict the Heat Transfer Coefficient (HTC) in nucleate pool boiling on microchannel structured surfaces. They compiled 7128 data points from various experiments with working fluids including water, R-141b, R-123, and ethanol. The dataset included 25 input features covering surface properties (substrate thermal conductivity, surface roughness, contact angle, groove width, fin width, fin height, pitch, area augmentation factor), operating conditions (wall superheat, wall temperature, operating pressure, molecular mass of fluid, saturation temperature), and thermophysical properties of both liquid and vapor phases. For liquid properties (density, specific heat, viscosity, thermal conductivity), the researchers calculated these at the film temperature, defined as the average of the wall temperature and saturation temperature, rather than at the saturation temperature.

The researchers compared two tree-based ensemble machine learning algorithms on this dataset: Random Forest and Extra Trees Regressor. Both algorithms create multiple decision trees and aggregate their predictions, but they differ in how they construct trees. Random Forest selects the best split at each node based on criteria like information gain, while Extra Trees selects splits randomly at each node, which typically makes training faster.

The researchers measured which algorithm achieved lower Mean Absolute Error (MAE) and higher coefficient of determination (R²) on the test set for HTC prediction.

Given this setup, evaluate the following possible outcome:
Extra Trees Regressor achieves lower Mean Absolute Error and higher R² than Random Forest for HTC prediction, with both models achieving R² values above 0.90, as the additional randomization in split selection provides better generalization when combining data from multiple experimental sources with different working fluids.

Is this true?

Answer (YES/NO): NO